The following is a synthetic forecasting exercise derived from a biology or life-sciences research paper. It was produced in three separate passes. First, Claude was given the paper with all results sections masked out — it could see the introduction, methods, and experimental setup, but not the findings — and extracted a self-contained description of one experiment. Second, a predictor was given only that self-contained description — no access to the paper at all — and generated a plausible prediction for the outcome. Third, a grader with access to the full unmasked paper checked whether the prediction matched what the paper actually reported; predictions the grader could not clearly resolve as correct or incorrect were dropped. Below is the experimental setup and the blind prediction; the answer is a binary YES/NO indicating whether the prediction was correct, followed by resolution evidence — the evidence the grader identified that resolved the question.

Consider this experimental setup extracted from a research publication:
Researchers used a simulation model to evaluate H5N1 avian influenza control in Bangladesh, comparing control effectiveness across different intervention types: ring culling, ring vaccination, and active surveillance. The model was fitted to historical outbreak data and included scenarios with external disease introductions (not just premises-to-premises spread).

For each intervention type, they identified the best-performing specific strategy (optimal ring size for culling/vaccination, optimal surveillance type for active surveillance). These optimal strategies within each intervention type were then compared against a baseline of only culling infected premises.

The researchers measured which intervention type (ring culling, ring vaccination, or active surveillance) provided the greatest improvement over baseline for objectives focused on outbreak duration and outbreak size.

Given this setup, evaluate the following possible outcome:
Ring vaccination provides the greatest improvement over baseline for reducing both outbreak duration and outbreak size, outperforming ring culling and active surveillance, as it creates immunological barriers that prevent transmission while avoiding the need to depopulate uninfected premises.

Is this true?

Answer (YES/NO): NO